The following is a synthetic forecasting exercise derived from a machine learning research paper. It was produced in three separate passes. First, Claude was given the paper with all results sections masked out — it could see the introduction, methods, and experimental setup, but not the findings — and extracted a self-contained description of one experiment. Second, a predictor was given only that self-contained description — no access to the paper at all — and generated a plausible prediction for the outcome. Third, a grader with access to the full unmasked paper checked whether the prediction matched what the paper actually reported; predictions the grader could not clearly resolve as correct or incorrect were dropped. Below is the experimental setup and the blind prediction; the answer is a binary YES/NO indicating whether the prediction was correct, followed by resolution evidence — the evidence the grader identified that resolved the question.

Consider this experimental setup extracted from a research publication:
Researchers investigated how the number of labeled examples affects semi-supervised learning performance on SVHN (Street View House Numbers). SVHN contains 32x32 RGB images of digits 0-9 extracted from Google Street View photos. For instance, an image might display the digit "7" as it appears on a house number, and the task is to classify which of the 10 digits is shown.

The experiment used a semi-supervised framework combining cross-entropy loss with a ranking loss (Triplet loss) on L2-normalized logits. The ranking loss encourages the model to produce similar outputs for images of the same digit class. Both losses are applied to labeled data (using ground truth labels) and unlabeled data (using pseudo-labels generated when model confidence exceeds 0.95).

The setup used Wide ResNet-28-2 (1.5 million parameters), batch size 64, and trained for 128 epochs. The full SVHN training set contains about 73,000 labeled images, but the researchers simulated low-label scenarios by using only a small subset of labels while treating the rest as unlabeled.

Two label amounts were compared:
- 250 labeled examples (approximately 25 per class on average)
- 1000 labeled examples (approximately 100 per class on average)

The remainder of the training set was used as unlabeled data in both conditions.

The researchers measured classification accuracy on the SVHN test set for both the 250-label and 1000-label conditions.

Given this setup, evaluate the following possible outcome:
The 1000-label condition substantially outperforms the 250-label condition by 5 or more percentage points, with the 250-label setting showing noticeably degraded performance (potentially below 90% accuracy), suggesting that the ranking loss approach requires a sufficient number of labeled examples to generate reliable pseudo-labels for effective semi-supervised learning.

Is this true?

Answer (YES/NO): NO